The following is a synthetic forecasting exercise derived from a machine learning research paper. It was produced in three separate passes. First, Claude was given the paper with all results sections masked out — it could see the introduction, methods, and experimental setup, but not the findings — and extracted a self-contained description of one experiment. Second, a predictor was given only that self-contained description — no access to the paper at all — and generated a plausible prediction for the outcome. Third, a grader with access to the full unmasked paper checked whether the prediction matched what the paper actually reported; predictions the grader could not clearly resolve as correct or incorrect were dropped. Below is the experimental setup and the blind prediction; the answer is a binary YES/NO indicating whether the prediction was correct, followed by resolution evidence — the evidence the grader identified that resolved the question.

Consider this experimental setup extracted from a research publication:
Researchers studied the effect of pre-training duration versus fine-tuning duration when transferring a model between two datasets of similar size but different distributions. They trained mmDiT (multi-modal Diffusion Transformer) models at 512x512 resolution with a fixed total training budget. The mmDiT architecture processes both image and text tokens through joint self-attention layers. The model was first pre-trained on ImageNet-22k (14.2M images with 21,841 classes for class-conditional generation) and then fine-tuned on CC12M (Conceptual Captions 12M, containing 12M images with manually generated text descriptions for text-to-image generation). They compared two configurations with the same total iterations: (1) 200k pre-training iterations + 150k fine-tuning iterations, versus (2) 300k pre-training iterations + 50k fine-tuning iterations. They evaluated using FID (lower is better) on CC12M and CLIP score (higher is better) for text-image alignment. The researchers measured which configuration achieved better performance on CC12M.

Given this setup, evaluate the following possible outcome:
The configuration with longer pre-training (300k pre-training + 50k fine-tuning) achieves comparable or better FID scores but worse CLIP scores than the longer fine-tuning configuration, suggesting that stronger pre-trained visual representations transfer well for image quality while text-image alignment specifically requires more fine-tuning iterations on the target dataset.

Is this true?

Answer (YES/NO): NO